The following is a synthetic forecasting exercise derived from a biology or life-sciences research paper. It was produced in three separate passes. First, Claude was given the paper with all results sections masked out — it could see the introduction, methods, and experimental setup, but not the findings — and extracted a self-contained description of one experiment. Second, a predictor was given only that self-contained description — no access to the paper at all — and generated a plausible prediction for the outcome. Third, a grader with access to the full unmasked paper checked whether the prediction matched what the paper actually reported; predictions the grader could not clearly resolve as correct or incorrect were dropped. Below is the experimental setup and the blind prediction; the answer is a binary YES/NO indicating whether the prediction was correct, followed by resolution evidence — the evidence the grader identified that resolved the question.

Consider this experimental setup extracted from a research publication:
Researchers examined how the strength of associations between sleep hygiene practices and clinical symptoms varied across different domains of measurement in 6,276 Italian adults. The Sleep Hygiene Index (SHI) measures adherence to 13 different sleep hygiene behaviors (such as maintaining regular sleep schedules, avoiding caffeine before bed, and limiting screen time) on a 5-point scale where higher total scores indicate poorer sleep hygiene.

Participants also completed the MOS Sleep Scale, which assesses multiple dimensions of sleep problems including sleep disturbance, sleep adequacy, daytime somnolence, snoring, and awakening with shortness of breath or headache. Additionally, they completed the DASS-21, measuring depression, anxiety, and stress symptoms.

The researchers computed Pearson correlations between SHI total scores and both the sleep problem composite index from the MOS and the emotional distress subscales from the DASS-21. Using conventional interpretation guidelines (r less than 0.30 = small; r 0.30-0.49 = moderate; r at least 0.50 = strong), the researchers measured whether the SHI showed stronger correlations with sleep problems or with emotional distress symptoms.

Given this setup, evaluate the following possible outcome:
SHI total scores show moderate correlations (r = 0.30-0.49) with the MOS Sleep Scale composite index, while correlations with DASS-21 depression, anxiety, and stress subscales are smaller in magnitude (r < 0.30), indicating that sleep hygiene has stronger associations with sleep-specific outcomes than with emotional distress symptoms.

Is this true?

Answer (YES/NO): NO